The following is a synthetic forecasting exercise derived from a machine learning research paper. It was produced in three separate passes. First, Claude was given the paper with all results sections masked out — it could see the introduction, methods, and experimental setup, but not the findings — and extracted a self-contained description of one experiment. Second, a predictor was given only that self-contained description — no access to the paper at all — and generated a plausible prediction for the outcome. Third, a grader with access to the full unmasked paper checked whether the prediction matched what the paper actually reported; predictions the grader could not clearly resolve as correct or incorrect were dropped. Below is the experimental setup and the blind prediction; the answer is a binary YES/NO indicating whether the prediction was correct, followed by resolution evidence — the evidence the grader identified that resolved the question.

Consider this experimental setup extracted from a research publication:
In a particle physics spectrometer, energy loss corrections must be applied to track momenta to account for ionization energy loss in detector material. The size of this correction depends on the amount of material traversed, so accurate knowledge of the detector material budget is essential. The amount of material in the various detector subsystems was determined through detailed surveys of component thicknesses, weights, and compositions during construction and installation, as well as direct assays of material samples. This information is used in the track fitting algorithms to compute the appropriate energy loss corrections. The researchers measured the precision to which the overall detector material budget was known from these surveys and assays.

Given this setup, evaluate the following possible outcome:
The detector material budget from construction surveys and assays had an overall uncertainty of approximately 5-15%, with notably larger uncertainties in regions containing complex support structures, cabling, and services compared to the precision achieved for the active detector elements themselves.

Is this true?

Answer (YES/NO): NO